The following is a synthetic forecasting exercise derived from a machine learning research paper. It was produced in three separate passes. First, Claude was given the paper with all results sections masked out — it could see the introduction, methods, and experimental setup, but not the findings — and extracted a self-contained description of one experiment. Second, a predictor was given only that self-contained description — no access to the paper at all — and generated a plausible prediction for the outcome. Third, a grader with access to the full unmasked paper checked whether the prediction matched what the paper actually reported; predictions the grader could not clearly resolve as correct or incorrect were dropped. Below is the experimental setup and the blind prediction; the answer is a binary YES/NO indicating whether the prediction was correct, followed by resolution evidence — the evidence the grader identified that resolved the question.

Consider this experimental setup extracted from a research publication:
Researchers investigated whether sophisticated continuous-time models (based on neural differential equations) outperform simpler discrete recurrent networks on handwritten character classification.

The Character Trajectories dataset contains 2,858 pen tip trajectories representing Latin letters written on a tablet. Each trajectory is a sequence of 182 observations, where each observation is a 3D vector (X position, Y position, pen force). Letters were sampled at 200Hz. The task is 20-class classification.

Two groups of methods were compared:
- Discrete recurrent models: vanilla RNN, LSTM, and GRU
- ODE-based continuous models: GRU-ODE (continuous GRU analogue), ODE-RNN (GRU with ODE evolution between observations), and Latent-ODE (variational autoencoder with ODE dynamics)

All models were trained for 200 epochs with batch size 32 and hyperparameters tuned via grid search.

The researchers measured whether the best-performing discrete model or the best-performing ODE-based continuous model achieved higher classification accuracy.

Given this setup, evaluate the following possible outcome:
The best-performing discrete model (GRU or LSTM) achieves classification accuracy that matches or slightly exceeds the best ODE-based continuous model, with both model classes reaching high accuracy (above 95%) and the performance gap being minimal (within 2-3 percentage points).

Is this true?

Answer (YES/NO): NO